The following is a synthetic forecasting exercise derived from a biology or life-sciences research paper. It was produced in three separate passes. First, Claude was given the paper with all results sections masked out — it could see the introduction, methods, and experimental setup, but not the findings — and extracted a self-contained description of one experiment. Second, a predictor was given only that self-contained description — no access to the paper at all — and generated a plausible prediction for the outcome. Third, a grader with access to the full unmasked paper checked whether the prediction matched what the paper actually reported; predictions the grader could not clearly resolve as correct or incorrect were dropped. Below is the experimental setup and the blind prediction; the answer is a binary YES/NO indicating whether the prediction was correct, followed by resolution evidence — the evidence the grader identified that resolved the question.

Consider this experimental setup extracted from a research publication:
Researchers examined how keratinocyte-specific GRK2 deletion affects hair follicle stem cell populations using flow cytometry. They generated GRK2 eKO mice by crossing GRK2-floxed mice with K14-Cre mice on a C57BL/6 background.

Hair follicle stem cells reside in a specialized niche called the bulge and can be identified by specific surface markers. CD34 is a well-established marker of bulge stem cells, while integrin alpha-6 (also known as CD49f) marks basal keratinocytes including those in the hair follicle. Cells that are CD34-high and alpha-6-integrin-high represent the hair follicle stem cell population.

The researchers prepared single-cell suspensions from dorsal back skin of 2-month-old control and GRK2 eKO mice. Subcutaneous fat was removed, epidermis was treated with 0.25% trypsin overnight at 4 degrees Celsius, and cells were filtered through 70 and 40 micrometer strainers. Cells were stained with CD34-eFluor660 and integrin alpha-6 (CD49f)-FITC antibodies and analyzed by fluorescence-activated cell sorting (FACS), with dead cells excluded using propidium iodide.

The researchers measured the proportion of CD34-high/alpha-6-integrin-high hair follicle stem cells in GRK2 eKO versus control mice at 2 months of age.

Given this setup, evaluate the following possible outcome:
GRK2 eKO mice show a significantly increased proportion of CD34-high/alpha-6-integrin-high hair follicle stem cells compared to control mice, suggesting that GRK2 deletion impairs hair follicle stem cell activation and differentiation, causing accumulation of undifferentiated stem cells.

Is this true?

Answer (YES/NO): NO